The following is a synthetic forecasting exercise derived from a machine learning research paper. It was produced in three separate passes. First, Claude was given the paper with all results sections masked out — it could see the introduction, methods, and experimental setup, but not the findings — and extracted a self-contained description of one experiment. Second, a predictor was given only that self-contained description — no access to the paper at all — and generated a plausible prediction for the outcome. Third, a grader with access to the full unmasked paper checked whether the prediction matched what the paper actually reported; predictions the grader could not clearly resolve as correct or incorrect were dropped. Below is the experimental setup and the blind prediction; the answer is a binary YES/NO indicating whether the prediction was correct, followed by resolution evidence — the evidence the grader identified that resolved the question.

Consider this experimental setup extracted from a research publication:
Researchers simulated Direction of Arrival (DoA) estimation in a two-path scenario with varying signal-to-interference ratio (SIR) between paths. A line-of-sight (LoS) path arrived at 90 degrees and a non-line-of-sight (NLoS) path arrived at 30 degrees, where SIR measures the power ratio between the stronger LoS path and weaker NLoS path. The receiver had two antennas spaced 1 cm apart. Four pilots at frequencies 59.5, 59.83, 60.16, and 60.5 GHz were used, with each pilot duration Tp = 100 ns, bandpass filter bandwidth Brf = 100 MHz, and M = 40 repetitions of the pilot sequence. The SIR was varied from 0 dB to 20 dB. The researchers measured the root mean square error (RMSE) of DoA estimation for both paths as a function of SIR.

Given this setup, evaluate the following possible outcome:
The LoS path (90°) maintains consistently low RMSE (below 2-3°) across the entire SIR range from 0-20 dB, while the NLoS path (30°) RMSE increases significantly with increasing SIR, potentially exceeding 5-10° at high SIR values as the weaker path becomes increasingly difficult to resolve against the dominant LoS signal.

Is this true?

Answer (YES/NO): NO